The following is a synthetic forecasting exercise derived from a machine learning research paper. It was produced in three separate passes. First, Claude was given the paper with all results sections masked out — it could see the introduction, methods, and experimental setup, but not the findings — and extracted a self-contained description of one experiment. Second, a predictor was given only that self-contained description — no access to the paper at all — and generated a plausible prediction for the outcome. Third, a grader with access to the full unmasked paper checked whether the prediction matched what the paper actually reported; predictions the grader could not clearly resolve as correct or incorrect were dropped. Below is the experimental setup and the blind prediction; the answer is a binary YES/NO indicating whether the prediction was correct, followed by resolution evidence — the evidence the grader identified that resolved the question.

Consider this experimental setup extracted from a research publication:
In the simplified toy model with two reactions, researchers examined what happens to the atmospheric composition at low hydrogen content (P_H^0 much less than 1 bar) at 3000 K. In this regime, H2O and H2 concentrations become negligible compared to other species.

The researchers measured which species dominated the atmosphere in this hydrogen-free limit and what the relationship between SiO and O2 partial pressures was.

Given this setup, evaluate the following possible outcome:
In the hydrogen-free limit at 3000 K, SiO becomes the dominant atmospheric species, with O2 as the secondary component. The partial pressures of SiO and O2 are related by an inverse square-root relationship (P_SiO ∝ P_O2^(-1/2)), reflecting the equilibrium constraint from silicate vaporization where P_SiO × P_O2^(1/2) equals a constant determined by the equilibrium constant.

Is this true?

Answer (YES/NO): YES